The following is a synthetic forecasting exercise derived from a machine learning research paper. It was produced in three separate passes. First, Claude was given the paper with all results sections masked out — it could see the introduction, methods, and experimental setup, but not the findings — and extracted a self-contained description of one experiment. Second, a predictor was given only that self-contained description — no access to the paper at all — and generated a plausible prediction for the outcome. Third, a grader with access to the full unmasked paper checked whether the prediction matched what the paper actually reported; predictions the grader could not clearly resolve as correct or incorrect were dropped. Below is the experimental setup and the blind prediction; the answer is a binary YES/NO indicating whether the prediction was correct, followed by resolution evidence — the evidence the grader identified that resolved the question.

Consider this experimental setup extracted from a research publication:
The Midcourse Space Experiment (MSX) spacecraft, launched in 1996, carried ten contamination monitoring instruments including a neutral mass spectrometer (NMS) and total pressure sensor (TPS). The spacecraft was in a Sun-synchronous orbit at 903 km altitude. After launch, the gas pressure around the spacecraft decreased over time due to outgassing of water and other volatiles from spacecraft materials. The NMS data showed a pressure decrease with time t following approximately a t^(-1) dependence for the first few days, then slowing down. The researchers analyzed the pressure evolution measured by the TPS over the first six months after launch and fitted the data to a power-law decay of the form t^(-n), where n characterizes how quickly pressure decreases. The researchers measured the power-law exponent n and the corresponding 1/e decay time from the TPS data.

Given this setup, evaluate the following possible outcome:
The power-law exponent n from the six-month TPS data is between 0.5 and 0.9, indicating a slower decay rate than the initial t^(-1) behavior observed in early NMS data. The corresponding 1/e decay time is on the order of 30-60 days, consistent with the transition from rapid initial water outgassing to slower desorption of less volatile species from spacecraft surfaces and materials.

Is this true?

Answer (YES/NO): YES